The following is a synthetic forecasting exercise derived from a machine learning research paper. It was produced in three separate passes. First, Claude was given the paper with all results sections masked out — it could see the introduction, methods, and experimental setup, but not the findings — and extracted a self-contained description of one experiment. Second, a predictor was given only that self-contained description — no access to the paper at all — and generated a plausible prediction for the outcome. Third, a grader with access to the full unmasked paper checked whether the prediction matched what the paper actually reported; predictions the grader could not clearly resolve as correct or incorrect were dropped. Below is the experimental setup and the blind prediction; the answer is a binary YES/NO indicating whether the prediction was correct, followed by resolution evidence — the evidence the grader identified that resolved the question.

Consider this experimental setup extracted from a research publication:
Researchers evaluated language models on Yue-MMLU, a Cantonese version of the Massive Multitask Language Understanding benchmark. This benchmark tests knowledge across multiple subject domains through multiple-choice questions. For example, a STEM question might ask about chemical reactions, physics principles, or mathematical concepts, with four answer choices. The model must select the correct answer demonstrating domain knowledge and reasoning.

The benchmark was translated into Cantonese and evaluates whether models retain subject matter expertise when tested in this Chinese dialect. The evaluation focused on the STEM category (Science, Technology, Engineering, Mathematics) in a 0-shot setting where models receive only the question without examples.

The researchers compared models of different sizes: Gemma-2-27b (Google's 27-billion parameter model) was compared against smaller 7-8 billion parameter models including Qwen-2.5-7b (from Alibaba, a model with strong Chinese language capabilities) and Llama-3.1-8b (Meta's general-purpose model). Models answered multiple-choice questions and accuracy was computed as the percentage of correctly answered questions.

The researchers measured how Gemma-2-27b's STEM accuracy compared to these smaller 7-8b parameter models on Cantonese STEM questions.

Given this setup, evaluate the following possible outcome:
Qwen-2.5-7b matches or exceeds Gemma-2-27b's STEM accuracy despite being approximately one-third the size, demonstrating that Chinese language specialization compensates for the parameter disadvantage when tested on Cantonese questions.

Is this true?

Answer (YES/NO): YES